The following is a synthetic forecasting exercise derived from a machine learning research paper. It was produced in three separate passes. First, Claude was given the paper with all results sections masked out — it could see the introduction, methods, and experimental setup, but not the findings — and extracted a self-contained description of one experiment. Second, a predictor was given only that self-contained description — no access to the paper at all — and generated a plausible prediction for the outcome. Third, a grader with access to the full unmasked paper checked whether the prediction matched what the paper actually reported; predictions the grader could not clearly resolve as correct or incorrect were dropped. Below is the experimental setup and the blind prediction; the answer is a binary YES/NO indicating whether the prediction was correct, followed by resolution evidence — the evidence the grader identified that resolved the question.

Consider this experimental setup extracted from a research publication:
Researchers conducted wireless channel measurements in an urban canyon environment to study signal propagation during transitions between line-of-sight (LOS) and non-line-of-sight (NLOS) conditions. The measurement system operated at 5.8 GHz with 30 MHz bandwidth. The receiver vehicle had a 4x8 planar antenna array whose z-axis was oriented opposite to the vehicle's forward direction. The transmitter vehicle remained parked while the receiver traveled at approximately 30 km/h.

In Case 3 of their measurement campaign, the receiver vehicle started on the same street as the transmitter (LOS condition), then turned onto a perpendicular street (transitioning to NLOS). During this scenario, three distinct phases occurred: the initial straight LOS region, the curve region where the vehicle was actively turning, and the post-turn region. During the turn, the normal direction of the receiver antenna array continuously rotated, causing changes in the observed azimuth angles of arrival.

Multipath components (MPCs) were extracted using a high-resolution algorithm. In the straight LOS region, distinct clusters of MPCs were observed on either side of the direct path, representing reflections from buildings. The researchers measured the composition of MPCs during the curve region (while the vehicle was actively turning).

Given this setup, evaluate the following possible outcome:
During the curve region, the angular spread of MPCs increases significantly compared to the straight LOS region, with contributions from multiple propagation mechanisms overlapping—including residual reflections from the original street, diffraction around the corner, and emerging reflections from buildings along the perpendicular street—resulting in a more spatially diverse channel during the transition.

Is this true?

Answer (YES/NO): NO